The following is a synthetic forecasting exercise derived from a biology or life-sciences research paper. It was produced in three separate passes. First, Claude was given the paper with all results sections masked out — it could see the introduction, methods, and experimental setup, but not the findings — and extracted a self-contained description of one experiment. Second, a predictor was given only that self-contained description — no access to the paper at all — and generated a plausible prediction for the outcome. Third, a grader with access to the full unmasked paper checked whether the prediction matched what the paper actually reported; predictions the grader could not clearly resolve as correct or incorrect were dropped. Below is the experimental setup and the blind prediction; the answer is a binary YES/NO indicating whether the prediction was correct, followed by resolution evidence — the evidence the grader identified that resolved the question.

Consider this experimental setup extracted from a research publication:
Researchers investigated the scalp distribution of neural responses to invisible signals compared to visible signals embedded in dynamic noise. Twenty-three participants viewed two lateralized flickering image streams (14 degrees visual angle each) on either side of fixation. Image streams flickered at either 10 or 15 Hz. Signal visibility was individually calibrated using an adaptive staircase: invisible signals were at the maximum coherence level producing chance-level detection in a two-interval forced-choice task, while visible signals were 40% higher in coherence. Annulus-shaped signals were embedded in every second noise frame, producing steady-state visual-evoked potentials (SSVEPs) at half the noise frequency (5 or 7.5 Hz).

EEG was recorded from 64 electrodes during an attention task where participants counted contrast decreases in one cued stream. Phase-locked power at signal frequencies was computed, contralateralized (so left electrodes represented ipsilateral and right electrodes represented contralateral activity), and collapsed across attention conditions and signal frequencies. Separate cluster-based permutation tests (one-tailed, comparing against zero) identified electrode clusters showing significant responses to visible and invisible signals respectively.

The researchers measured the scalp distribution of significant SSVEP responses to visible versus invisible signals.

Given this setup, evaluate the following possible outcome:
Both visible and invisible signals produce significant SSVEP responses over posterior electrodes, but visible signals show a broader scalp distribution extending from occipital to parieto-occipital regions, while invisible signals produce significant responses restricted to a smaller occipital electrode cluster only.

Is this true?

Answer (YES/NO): NO